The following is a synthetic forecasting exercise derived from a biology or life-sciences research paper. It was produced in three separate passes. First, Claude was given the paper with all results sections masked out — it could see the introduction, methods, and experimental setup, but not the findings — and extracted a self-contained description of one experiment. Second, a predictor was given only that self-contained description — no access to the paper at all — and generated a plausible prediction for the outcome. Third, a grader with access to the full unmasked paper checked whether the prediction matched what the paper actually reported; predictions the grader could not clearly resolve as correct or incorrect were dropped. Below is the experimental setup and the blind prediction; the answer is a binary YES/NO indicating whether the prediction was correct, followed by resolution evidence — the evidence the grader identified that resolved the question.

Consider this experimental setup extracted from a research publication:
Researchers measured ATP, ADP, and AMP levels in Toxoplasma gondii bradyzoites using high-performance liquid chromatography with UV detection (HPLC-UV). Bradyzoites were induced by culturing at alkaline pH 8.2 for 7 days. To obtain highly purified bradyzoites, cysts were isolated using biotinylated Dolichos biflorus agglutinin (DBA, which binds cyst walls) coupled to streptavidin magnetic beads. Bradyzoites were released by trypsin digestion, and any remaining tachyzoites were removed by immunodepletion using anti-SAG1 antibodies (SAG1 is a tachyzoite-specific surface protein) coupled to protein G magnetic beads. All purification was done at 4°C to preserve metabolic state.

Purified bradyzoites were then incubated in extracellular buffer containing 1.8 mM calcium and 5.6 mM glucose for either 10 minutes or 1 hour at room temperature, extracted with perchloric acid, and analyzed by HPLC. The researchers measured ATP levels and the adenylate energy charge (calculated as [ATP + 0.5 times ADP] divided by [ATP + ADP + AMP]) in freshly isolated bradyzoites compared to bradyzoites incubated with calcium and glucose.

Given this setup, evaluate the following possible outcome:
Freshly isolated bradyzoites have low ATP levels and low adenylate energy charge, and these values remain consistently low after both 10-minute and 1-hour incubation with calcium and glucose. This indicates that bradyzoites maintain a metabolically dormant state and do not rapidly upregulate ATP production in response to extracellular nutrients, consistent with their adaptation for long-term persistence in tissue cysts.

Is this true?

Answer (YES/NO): NO